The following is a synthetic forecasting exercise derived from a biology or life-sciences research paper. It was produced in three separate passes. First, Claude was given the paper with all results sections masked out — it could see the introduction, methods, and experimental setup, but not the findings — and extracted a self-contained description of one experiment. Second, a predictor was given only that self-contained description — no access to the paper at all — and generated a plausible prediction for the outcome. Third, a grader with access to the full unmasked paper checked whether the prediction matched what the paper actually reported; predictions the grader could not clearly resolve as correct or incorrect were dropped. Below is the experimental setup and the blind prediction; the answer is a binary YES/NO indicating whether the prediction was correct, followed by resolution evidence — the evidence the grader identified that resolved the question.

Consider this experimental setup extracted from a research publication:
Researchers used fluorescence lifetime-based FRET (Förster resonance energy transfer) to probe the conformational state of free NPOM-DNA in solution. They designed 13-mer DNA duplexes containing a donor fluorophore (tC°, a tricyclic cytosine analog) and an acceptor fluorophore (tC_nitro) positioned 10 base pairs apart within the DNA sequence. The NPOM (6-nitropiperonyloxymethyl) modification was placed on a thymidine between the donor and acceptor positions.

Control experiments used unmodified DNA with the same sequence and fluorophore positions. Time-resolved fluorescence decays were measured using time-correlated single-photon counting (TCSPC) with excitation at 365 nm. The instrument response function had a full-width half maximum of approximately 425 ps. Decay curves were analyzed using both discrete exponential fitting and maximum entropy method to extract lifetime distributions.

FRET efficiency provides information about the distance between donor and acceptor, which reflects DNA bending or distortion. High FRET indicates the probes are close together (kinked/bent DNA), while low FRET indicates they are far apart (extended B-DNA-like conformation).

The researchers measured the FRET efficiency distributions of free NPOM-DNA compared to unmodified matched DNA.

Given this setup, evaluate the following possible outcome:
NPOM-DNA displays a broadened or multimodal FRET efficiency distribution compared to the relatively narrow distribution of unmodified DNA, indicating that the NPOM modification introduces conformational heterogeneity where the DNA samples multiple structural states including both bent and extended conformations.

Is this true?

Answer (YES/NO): NO